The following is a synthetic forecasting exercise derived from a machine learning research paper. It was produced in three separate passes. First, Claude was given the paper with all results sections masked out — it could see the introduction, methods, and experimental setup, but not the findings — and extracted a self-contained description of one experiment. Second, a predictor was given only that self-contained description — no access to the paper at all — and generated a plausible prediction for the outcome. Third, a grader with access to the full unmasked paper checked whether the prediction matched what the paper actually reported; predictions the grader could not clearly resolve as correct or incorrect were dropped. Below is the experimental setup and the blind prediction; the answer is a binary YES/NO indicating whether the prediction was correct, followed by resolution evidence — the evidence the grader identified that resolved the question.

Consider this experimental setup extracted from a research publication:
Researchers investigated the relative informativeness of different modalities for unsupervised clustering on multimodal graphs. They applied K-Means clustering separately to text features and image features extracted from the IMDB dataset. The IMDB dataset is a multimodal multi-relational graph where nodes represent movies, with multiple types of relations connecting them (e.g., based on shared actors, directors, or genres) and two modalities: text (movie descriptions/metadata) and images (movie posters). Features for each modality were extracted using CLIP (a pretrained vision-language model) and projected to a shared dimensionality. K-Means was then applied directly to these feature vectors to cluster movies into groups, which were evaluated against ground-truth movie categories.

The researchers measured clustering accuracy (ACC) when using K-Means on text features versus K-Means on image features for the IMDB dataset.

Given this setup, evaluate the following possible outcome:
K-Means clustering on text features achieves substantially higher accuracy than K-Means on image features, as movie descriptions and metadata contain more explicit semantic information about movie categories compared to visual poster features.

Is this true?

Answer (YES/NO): YES